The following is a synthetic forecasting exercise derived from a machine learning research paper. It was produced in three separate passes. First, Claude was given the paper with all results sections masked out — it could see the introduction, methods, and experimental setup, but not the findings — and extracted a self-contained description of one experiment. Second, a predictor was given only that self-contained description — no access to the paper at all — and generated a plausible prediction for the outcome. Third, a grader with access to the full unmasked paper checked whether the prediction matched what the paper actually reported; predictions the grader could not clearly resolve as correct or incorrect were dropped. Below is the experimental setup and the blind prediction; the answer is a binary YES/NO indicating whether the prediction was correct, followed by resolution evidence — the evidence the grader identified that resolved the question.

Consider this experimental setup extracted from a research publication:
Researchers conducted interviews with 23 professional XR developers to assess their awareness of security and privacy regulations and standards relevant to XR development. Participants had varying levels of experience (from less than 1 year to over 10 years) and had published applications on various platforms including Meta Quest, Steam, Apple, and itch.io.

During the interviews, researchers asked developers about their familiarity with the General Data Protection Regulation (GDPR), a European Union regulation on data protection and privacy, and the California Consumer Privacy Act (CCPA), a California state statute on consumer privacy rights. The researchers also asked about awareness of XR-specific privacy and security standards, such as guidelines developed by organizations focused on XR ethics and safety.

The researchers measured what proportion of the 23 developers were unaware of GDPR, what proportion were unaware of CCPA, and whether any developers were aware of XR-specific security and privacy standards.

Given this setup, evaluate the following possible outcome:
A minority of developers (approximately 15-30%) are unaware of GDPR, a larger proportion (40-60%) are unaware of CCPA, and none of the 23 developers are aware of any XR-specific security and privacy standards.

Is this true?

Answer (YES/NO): NO